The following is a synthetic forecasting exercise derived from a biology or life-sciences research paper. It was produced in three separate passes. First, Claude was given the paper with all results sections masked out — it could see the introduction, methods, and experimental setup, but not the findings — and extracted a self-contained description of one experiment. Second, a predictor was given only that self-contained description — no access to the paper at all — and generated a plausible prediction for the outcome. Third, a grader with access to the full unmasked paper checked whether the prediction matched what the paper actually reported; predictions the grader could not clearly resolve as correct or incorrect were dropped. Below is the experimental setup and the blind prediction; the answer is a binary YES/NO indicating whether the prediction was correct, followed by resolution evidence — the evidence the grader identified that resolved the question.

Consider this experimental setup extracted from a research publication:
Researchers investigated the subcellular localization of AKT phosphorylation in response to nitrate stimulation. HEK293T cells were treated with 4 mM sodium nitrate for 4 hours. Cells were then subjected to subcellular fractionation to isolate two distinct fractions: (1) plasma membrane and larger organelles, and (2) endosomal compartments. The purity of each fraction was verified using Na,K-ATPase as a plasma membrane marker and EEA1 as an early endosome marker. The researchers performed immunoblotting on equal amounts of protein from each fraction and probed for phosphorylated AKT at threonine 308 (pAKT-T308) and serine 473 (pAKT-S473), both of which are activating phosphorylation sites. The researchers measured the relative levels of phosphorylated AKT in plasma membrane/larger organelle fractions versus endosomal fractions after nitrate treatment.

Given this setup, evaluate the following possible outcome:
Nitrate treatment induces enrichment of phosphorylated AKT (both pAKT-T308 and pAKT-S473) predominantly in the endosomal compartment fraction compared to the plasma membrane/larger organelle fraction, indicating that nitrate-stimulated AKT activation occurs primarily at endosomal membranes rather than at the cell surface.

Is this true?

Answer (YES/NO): YES